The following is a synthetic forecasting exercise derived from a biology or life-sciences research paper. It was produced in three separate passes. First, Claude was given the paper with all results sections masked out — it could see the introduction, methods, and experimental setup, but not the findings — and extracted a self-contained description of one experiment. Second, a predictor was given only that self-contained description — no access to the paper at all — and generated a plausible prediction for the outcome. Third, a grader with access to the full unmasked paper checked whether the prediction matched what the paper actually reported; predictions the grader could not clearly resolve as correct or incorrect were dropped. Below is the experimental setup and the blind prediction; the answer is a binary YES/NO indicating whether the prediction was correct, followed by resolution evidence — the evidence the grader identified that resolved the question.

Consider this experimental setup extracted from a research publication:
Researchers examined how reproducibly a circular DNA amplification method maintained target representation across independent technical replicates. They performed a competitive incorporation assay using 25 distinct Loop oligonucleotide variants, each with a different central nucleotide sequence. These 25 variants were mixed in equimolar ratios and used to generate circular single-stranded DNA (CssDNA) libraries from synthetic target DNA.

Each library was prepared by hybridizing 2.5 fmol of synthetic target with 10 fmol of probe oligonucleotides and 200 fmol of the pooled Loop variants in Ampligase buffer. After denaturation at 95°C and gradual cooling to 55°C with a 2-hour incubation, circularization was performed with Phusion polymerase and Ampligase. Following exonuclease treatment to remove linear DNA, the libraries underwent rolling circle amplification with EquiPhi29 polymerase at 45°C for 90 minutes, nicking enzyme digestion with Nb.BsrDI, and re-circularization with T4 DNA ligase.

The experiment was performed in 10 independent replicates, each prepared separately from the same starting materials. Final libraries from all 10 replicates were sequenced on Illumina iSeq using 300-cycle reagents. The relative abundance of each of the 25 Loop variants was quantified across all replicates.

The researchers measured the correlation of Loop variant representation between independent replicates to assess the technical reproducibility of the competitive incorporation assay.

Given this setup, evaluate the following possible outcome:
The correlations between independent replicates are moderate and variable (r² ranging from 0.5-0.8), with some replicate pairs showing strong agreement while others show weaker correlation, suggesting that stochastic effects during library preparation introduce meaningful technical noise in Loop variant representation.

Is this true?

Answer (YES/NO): NO